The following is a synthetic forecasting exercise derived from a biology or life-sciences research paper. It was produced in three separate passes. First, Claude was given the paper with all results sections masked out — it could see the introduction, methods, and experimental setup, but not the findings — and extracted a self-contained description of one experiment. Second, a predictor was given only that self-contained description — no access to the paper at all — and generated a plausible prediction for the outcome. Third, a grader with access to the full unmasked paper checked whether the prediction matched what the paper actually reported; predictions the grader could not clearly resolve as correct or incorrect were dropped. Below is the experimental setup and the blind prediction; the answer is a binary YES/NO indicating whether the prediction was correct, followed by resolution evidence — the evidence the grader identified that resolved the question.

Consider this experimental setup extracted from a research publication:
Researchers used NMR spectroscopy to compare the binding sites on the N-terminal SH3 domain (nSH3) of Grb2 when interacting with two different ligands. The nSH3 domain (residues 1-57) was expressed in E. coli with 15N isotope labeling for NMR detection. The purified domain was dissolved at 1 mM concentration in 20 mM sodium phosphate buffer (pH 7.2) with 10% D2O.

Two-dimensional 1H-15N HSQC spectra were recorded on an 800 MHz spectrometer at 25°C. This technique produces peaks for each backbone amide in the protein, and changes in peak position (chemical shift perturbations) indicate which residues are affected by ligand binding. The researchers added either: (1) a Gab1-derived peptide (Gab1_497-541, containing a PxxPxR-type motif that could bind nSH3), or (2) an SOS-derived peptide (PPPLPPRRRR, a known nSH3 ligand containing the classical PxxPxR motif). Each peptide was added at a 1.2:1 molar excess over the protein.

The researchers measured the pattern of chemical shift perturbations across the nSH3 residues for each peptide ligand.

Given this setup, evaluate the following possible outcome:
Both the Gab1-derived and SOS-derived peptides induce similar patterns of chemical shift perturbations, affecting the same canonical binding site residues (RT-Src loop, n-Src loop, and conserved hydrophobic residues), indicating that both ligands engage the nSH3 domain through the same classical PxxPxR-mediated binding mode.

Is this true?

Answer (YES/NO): YES